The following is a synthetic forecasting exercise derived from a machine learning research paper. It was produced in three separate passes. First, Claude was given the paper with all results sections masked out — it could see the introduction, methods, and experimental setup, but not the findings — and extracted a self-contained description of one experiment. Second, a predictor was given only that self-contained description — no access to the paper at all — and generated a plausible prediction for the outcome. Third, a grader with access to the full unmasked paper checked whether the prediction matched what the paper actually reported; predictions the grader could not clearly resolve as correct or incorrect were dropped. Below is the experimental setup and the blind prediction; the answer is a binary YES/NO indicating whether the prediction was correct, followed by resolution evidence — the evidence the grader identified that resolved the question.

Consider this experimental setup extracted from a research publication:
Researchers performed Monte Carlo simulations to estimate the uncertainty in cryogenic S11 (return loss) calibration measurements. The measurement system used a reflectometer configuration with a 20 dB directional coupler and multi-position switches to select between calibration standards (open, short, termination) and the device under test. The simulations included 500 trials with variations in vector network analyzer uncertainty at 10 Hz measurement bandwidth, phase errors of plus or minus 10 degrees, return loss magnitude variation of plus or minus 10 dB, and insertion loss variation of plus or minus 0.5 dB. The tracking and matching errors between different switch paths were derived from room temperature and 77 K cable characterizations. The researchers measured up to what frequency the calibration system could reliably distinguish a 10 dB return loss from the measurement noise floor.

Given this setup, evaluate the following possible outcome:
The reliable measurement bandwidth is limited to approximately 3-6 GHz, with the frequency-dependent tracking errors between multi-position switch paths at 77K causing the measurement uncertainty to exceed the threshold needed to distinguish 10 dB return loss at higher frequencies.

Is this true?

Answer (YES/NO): NO